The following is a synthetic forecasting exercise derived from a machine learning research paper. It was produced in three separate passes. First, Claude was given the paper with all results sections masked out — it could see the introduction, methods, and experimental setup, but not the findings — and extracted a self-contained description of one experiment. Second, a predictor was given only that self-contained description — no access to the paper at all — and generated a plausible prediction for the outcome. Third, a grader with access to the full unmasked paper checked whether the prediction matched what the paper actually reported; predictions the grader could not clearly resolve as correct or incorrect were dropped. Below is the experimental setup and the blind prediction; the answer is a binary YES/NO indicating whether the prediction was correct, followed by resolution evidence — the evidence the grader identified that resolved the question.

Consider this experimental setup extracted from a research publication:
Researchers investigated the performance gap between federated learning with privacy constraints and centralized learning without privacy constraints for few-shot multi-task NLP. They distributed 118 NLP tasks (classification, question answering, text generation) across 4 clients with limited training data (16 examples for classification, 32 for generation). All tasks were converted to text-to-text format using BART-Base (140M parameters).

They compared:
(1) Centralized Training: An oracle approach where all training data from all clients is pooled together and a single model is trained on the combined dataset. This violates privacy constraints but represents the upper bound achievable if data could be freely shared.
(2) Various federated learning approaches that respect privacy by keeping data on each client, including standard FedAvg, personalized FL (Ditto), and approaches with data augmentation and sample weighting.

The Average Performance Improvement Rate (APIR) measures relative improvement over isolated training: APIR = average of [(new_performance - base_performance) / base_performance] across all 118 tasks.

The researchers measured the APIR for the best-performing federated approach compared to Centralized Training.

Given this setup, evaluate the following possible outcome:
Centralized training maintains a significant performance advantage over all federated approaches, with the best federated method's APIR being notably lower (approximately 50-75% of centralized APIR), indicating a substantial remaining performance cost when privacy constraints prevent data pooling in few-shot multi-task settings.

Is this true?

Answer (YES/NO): NO